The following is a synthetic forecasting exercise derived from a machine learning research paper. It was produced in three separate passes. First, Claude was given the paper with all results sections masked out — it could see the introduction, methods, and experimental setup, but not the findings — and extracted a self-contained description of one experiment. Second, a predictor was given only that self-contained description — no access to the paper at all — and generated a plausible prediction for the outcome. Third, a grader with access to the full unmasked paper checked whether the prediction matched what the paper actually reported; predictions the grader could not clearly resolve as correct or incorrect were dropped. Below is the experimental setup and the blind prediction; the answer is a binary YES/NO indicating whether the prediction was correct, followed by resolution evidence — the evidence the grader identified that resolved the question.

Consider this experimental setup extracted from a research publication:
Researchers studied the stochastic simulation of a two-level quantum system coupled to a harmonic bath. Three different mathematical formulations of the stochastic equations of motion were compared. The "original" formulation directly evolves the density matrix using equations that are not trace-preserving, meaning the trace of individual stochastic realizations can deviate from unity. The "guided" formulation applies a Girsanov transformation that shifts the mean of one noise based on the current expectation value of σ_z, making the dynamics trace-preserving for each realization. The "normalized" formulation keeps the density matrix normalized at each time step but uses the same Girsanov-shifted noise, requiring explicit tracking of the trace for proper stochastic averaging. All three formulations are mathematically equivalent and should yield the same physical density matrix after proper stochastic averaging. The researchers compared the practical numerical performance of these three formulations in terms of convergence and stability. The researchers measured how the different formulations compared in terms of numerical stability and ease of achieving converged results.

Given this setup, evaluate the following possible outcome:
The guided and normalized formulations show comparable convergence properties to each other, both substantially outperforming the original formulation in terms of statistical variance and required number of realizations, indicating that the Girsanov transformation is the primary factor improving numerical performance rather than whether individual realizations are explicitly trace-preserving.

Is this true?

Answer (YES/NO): NO